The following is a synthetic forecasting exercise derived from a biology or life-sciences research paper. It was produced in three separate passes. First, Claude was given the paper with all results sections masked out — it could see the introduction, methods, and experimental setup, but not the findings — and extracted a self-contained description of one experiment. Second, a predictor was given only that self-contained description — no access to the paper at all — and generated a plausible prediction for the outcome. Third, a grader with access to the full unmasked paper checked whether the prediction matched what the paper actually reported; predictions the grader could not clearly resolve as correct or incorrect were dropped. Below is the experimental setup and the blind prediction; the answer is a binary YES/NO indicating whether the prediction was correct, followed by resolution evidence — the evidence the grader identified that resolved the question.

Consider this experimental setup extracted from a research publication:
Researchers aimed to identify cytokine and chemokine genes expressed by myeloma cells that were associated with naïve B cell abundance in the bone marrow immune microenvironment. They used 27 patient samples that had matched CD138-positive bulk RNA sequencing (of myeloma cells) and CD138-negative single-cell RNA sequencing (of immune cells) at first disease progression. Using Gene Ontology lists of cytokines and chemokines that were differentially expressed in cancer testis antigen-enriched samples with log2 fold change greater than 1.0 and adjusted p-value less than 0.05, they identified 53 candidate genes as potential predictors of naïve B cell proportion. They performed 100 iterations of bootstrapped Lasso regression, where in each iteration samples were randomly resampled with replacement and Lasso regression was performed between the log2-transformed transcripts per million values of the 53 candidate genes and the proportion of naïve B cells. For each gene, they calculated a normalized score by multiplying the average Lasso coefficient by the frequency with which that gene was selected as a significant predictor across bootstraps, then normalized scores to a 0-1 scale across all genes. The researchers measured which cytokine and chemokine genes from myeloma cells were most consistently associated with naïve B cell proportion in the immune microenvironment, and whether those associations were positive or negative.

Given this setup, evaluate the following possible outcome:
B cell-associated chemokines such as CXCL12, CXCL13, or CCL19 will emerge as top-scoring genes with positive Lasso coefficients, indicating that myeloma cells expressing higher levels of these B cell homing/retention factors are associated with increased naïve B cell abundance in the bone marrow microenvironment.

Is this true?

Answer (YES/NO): NO